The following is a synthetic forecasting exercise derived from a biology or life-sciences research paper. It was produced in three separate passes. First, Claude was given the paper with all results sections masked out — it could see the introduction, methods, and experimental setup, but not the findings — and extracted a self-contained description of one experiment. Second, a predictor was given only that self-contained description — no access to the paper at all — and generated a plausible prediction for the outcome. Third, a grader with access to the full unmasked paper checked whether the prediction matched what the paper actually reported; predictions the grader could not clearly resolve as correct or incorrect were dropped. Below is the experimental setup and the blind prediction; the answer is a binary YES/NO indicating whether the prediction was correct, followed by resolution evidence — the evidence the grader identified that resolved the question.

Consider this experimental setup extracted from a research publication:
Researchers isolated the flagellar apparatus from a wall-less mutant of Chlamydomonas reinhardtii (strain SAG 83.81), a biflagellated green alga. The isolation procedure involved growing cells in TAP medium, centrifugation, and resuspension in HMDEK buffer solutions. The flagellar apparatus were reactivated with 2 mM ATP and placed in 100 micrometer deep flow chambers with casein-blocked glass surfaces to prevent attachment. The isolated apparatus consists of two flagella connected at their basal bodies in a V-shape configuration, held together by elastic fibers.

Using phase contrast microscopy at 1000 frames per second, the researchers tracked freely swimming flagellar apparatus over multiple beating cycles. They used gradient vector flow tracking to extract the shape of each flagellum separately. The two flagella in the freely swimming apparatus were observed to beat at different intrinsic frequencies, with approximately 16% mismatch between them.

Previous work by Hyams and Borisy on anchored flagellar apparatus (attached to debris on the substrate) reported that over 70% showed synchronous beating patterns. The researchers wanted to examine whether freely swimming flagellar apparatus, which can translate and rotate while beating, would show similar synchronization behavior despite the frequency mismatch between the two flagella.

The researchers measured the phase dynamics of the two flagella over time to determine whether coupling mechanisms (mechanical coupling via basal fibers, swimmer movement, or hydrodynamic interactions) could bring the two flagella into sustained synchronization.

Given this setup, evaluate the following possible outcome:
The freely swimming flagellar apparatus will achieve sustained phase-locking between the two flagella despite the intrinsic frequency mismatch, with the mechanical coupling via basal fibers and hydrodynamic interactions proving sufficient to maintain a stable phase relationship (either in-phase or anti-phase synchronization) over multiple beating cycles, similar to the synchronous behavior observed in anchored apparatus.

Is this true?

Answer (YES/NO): NO